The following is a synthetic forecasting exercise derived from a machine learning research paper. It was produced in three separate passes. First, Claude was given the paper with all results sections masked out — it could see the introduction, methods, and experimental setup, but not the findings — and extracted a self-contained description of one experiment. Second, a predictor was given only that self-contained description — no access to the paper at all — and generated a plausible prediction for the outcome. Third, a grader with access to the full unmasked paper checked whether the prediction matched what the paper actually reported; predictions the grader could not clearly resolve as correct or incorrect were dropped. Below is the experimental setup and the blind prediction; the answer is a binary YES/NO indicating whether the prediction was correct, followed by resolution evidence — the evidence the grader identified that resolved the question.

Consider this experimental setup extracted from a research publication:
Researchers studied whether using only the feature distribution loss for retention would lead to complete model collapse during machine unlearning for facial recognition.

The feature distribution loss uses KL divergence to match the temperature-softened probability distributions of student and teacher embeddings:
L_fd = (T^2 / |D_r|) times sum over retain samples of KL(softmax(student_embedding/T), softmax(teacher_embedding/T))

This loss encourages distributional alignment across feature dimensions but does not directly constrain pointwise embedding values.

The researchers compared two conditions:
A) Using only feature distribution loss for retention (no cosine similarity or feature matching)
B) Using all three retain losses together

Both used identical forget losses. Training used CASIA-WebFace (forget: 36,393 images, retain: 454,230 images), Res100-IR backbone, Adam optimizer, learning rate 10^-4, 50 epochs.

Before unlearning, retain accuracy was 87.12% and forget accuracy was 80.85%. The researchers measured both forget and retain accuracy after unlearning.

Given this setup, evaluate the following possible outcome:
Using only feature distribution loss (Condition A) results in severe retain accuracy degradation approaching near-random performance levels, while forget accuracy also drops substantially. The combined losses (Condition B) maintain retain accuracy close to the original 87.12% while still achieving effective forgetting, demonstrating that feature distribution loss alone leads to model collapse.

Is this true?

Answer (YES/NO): NO